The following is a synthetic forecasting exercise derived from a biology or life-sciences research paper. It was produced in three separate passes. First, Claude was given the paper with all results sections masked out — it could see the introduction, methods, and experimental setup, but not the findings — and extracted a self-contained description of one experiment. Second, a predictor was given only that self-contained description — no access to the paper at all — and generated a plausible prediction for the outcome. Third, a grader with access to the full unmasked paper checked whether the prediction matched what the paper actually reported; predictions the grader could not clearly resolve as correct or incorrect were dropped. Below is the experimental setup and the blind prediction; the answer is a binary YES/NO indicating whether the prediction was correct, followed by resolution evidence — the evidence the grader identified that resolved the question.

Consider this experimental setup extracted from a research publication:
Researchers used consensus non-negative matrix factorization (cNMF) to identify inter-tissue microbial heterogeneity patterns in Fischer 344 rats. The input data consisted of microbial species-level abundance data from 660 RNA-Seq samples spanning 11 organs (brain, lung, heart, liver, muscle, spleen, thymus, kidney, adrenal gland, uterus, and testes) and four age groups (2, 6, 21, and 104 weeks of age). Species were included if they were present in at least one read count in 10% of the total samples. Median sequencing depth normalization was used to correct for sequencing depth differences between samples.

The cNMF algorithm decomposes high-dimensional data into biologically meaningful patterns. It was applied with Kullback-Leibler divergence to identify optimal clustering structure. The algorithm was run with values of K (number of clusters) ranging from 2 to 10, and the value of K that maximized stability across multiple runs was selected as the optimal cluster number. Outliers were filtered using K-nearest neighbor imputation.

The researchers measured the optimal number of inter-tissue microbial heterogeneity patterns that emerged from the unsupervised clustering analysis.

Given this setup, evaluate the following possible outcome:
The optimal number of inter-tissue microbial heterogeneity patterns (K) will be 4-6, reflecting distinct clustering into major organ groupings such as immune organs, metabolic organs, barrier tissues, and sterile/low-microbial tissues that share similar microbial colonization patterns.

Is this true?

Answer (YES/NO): YES